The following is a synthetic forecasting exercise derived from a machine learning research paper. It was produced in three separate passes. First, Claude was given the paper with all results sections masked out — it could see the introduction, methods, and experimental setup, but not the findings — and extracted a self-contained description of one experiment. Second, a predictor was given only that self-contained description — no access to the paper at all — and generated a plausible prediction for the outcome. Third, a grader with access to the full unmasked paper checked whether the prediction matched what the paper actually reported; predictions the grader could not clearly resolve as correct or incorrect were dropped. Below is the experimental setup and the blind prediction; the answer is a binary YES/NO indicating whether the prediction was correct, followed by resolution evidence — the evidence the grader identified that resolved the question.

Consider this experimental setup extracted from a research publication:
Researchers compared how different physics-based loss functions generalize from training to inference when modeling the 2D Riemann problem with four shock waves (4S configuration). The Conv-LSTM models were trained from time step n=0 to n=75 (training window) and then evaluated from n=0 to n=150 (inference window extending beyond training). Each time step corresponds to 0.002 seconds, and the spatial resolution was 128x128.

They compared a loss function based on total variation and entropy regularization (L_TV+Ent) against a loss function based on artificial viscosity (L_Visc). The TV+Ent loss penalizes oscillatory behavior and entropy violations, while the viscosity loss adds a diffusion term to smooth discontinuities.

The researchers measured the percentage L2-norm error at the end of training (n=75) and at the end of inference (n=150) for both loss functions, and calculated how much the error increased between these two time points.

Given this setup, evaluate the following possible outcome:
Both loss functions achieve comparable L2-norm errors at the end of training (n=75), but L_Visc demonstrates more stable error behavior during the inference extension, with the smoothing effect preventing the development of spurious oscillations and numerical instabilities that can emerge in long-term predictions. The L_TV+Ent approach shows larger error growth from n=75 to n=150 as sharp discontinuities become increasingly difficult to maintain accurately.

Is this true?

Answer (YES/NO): NO